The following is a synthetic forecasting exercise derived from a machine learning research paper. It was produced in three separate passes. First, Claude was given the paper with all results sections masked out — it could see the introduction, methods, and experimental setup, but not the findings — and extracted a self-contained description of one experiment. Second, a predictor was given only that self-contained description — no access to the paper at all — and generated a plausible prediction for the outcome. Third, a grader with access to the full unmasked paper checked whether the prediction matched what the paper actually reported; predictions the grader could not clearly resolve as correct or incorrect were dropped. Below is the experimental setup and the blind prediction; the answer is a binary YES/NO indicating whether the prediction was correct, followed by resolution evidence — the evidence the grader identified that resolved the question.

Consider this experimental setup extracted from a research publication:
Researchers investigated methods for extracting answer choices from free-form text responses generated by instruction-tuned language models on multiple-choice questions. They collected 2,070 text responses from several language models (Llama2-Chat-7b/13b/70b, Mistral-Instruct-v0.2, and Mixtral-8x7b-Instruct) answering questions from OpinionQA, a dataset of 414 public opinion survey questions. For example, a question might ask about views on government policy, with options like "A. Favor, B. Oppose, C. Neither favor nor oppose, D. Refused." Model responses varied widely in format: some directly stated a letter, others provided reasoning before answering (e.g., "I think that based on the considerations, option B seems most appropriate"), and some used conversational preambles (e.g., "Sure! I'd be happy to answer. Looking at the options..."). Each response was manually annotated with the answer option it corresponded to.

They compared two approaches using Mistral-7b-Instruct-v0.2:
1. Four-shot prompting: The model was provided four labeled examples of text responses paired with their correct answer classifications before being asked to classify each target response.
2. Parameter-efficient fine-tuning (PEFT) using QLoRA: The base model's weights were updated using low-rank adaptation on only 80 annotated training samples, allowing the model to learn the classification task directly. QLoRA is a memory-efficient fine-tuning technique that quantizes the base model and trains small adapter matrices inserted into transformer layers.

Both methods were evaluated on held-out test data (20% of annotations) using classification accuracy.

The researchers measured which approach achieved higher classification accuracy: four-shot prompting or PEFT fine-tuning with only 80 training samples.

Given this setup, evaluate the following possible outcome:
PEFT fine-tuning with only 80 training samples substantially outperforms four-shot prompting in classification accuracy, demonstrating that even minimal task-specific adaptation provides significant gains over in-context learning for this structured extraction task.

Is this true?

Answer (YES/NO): YES